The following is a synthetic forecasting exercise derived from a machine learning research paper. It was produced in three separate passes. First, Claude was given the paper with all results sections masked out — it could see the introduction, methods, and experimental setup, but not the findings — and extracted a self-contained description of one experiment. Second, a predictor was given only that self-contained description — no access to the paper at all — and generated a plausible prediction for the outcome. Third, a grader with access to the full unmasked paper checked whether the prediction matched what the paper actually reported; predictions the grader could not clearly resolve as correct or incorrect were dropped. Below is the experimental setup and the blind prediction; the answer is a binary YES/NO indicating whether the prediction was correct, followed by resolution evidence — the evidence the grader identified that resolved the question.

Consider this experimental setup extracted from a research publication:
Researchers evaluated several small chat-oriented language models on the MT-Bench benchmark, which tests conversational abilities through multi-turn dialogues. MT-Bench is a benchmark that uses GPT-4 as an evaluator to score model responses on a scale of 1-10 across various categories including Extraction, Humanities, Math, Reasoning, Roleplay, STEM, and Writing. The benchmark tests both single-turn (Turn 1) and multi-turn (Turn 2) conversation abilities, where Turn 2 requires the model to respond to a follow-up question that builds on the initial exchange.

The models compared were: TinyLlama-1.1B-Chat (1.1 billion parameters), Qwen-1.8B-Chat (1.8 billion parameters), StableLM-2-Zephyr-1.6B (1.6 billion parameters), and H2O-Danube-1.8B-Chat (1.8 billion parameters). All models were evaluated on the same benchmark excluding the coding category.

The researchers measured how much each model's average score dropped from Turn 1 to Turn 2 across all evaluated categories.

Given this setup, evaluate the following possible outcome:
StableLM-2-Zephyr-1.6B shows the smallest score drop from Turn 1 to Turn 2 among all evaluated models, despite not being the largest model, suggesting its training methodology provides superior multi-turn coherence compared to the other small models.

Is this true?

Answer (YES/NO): YES